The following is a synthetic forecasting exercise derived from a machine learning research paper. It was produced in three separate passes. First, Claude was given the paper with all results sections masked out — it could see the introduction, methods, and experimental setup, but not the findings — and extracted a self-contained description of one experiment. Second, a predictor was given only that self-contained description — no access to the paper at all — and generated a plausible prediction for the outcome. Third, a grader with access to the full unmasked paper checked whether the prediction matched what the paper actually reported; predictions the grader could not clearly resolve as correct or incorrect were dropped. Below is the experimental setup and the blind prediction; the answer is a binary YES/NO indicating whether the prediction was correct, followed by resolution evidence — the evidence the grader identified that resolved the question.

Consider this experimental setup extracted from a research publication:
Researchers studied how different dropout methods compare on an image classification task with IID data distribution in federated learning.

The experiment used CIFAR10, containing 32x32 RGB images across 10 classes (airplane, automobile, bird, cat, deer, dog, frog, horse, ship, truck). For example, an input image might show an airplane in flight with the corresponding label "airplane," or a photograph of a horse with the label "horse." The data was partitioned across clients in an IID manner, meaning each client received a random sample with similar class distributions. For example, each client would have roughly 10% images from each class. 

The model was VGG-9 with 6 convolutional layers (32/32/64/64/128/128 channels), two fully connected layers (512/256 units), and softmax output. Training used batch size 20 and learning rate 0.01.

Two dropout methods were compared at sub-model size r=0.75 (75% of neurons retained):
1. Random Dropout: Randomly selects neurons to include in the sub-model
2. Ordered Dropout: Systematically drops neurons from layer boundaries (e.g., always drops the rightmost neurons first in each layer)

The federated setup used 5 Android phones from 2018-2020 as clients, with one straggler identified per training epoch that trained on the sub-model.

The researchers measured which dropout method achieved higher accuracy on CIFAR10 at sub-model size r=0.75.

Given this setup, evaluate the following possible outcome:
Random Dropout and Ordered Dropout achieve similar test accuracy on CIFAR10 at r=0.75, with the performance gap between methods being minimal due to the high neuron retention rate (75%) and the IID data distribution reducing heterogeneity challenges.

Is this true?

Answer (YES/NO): NO